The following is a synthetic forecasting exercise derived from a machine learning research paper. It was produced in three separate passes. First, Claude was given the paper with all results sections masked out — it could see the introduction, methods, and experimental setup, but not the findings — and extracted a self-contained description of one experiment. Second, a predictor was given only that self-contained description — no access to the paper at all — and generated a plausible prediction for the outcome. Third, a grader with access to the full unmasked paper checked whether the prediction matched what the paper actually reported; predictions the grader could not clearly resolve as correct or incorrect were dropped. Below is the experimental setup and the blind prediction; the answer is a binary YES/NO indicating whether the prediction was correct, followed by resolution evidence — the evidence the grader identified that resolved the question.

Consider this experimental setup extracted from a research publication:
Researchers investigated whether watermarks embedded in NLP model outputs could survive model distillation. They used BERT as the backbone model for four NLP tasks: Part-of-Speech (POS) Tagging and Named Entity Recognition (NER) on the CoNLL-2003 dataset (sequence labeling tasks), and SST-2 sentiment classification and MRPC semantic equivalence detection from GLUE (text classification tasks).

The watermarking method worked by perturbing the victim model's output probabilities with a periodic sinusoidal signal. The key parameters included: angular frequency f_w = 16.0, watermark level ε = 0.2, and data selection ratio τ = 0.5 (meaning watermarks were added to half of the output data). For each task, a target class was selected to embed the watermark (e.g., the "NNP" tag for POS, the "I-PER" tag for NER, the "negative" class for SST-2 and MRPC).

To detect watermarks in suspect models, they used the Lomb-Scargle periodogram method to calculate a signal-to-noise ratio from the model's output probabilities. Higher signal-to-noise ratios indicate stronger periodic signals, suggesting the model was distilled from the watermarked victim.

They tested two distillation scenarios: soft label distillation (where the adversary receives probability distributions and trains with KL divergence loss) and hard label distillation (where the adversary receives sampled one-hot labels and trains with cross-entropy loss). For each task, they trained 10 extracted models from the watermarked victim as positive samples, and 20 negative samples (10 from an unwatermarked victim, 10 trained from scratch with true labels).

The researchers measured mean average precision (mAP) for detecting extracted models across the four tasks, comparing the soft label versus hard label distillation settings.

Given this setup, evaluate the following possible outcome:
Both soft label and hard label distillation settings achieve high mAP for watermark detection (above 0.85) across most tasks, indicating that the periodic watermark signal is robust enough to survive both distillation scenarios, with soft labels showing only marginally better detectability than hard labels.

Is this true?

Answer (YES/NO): NO